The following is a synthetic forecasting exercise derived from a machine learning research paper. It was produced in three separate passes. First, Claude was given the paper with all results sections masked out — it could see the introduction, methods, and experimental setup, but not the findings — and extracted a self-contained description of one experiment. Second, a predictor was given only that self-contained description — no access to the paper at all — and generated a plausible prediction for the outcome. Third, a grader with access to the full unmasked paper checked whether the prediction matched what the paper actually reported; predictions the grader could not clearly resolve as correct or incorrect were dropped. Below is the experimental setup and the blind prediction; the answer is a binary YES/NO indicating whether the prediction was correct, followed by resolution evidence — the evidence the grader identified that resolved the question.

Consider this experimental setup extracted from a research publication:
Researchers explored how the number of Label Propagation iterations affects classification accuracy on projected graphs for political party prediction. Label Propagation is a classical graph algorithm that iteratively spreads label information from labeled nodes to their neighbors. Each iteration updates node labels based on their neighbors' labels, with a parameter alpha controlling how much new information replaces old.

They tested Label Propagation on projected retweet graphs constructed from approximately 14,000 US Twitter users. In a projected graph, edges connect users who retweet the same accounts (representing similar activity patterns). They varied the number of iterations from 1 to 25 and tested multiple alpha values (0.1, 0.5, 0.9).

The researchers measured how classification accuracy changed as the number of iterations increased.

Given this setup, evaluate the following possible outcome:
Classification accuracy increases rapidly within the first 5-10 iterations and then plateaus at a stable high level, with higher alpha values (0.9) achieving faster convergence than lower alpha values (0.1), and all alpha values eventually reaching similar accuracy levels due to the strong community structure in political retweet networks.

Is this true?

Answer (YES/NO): NO